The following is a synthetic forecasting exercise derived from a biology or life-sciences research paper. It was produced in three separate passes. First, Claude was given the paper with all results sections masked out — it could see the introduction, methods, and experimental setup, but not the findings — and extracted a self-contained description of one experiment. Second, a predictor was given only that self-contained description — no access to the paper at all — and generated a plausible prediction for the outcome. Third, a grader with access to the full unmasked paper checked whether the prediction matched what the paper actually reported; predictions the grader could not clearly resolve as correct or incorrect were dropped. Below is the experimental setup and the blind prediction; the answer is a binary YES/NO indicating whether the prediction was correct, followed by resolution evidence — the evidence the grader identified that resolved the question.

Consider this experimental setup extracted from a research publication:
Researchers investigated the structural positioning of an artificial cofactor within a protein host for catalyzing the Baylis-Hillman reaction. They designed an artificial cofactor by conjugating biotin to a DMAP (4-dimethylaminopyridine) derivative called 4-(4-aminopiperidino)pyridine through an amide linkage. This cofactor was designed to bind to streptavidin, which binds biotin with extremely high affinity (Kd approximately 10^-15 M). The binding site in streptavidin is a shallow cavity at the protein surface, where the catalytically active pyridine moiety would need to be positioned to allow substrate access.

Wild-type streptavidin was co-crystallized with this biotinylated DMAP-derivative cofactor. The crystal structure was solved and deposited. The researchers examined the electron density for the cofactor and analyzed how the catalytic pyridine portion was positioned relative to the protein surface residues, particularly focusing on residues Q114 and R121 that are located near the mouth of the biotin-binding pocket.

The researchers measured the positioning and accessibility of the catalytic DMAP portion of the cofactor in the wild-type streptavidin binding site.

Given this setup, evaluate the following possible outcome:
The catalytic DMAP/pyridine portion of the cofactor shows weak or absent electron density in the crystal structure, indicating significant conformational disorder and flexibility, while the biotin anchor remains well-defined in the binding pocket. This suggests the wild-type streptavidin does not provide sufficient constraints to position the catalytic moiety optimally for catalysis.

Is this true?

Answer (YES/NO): NO